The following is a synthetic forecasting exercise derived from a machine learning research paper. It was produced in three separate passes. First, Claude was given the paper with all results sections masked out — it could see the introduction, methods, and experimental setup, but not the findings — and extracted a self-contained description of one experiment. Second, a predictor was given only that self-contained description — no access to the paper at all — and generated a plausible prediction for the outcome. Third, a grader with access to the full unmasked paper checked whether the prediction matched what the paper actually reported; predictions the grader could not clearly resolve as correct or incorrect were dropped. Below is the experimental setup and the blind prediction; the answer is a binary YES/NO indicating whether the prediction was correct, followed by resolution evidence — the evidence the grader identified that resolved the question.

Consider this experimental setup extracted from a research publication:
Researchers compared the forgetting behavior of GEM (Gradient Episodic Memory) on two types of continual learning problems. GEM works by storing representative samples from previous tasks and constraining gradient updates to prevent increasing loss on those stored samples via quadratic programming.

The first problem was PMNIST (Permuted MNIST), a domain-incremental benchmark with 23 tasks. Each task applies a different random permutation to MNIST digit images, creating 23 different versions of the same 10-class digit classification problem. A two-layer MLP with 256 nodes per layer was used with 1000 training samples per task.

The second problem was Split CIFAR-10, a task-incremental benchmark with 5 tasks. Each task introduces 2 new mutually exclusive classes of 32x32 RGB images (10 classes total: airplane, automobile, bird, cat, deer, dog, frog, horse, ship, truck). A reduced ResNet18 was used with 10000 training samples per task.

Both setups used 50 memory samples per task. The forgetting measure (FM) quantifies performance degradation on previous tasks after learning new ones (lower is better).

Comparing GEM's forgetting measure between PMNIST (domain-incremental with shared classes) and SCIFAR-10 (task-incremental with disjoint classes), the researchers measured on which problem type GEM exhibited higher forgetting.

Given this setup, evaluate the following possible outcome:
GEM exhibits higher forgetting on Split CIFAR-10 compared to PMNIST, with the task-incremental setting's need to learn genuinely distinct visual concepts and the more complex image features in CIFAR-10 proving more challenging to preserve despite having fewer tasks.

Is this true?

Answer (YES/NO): YES